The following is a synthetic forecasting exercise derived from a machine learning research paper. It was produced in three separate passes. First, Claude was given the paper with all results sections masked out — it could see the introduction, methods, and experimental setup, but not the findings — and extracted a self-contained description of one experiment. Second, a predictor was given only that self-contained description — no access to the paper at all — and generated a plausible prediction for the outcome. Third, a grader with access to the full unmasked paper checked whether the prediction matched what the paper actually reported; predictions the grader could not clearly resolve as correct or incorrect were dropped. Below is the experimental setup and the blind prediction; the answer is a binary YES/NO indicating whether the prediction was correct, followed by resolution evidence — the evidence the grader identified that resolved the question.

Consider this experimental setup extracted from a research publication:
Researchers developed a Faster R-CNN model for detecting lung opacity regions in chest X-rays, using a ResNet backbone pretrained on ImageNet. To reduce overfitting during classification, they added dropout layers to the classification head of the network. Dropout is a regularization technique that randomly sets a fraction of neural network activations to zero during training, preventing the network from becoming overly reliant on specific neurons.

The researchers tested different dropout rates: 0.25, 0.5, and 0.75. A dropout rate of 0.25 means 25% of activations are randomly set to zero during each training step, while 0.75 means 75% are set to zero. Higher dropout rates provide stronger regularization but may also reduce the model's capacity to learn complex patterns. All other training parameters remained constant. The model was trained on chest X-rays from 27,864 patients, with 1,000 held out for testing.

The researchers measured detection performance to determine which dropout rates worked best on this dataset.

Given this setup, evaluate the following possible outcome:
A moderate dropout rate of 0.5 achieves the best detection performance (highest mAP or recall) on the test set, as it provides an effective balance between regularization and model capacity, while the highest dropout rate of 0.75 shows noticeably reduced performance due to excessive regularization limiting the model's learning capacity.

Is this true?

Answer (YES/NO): NO